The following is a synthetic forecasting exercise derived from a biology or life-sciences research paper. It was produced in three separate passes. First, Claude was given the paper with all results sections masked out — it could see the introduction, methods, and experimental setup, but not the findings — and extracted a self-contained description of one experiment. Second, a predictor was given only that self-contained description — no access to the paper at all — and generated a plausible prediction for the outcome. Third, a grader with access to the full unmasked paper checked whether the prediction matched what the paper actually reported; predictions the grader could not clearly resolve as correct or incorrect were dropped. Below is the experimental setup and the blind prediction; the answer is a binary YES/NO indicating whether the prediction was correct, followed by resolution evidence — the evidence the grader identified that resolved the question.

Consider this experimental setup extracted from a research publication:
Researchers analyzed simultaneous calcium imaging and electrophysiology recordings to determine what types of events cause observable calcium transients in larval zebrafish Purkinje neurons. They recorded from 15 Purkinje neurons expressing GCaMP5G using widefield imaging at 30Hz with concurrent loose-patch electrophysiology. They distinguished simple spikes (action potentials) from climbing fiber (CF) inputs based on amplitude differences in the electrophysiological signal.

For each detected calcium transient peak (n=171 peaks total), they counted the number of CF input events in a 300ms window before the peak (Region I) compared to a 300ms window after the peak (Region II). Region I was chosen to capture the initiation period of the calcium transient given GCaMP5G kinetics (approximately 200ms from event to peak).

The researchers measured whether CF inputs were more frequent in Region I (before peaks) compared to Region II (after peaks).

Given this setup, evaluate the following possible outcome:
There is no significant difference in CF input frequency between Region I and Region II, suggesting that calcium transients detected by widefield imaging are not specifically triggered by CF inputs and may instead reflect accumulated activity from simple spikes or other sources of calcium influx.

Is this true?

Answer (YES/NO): NO